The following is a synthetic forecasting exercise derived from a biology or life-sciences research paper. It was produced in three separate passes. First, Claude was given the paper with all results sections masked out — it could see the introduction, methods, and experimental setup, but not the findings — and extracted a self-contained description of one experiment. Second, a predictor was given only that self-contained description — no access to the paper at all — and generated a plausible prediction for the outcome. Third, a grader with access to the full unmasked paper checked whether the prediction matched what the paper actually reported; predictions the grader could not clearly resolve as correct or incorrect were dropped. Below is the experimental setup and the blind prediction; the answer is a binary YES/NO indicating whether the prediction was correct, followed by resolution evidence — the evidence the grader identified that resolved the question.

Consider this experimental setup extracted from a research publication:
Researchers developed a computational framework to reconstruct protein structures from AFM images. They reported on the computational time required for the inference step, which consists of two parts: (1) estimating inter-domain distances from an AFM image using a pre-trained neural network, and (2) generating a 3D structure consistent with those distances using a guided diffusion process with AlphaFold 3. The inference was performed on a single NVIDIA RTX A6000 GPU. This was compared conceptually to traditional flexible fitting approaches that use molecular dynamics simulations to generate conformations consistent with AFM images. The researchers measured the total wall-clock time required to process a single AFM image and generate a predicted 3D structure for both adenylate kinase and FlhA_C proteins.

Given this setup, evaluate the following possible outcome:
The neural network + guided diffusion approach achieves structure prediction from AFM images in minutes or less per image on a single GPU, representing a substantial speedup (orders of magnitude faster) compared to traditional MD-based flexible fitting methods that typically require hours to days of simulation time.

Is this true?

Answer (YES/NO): YES